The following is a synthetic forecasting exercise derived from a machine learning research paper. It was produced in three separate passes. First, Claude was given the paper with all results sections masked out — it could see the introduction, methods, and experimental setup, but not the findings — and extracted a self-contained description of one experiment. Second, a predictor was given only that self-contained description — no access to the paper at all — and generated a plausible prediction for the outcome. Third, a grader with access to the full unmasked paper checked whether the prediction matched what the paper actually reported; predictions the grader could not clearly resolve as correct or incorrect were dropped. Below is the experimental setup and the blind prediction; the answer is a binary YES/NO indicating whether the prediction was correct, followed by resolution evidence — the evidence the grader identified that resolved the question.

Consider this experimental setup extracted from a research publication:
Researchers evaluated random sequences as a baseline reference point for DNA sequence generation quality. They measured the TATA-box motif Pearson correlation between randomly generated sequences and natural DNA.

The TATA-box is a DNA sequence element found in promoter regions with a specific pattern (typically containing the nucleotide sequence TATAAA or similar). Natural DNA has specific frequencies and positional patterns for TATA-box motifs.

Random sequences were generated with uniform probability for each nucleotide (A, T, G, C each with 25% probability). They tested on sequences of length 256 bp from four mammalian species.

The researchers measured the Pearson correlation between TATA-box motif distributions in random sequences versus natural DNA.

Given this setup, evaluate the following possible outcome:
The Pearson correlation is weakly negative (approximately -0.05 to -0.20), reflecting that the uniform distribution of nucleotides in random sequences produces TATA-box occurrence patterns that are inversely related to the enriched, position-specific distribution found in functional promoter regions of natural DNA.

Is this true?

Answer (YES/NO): NO